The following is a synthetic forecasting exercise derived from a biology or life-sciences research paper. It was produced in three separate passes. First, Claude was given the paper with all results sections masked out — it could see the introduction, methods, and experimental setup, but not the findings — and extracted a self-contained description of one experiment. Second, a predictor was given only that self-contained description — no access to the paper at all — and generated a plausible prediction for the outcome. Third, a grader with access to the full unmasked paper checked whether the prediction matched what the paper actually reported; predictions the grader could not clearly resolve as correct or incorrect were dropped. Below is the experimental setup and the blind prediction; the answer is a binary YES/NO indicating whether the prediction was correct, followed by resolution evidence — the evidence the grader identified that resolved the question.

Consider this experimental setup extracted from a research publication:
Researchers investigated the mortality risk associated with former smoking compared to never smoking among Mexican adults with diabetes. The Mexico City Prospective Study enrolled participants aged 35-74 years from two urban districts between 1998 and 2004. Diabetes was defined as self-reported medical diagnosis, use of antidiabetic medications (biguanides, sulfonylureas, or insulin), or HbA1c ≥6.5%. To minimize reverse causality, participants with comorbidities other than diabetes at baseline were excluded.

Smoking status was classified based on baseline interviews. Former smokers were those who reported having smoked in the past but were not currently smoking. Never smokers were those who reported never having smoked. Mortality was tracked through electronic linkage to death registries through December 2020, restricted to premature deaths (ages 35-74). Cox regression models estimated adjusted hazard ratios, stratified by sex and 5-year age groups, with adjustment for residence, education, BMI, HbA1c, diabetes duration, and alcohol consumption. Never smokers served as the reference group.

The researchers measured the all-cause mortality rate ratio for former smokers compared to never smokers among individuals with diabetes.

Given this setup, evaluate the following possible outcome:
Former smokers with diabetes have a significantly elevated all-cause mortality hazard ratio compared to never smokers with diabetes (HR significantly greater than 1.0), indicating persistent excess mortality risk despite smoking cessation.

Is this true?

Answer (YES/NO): YES